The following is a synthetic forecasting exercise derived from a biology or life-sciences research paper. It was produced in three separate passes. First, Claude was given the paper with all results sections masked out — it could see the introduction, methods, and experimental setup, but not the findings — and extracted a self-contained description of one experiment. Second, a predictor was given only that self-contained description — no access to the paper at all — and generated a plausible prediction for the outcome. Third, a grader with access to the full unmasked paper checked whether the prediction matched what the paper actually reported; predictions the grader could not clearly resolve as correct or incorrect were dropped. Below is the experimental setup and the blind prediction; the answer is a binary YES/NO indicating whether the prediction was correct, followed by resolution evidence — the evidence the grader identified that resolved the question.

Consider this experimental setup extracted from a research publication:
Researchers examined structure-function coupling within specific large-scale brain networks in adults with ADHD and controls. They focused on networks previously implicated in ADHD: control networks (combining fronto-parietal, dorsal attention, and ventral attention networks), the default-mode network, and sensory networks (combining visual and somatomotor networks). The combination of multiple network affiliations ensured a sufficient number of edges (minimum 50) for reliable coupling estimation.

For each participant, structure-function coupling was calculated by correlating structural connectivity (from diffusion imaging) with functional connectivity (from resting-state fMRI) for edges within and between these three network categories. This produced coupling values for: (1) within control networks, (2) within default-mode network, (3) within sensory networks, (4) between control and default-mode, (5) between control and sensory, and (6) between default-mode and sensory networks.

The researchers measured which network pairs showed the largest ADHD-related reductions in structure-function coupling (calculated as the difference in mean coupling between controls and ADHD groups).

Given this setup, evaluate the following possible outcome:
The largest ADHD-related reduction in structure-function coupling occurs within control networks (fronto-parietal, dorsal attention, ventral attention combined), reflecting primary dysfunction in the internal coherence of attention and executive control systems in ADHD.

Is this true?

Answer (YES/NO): NO